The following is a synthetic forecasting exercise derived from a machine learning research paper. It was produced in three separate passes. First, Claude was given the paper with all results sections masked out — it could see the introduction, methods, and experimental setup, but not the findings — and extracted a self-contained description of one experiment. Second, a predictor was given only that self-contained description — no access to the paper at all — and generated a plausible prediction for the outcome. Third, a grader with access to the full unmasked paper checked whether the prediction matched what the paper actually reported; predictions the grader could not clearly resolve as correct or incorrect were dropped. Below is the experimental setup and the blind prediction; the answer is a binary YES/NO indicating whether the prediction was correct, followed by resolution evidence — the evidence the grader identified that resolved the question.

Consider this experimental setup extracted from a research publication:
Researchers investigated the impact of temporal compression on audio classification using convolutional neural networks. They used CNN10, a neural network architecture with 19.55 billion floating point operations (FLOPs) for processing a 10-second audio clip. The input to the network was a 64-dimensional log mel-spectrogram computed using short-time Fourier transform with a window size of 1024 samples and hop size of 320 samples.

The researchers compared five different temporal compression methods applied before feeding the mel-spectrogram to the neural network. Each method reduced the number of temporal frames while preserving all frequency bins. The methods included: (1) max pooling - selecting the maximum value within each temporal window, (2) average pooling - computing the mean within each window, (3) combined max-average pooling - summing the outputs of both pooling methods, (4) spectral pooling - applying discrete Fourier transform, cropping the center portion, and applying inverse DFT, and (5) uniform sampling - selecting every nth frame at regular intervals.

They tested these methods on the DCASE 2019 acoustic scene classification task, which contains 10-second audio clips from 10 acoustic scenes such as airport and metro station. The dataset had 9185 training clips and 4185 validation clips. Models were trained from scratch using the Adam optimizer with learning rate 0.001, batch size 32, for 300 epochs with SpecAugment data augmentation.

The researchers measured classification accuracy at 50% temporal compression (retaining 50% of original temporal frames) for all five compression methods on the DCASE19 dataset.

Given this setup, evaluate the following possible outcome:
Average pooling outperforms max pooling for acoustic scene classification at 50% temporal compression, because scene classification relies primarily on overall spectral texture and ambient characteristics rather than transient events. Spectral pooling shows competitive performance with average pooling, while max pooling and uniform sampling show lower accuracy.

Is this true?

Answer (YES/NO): NO